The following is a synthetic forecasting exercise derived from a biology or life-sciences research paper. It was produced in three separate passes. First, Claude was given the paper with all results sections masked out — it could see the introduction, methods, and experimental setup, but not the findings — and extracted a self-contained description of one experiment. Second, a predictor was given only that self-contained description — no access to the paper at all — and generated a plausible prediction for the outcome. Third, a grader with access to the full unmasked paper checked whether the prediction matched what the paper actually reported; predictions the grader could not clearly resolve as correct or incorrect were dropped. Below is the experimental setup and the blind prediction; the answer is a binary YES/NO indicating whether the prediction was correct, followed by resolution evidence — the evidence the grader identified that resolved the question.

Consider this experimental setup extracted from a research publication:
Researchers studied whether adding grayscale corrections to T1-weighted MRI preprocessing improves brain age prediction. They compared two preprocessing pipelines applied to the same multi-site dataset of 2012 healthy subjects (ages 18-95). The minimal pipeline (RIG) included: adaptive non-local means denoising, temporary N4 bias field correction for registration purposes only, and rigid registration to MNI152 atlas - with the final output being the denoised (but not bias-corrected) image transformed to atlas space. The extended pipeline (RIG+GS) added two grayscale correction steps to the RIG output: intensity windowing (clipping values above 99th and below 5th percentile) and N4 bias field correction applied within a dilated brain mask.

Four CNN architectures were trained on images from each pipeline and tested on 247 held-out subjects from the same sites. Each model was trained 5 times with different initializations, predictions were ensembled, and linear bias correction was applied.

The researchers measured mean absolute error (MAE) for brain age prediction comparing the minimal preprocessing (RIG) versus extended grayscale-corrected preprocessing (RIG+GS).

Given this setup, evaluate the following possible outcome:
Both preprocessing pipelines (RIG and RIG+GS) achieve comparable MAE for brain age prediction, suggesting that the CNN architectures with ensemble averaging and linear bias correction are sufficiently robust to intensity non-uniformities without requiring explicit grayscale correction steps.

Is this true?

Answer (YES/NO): YES